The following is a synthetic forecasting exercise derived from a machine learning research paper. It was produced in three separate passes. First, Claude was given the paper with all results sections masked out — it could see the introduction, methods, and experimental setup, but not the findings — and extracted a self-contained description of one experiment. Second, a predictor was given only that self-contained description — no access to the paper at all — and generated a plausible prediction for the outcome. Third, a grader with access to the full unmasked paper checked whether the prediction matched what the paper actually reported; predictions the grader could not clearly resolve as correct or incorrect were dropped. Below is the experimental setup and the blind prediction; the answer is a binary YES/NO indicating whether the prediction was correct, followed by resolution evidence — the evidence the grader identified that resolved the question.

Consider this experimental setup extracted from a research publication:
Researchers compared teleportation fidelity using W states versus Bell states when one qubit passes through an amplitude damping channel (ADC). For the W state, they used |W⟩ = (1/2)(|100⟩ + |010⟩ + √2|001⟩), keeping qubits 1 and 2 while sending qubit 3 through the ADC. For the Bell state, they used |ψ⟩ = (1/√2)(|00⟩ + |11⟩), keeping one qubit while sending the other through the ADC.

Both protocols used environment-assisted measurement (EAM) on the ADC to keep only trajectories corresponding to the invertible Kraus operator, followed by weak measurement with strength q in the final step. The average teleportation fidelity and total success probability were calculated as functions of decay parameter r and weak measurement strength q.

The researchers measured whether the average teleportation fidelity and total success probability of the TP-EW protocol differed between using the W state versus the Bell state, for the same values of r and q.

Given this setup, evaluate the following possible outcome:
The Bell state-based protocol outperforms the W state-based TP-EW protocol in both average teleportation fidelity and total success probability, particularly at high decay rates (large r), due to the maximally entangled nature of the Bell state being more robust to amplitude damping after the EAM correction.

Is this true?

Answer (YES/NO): NO